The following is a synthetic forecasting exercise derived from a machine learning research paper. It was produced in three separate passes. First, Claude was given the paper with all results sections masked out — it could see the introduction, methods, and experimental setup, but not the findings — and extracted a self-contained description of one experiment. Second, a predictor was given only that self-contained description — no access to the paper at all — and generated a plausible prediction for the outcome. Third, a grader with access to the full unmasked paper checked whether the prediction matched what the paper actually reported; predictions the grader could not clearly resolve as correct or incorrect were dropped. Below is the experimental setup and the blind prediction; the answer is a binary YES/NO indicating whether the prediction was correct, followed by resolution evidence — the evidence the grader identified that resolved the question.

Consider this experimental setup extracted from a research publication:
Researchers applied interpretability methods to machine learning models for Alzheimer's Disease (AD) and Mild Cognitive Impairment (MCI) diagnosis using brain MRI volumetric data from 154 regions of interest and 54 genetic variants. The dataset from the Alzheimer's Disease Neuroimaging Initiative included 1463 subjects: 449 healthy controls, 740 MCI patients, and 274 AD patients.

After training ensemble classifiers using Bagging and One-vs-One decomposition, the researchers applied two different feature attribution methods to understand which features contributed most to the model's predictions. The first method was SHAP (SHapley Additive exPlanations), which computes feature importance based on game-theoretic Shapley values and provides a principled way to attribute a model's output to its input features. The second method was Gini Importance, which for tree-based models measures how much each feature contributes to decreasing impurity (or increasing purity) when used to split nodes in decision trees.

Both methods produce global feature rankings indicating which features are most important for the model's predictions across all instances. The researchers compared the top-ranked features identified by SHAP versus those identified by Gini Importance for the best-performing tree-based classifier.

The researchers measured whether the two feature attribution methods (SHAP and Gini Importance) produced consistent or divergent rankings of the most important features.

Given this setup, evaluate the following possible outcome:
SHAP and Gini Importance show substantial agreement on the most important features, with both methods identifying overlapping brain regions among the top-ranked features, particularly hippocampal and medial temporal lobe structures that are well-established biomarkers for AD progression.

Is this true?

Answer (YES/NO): YES